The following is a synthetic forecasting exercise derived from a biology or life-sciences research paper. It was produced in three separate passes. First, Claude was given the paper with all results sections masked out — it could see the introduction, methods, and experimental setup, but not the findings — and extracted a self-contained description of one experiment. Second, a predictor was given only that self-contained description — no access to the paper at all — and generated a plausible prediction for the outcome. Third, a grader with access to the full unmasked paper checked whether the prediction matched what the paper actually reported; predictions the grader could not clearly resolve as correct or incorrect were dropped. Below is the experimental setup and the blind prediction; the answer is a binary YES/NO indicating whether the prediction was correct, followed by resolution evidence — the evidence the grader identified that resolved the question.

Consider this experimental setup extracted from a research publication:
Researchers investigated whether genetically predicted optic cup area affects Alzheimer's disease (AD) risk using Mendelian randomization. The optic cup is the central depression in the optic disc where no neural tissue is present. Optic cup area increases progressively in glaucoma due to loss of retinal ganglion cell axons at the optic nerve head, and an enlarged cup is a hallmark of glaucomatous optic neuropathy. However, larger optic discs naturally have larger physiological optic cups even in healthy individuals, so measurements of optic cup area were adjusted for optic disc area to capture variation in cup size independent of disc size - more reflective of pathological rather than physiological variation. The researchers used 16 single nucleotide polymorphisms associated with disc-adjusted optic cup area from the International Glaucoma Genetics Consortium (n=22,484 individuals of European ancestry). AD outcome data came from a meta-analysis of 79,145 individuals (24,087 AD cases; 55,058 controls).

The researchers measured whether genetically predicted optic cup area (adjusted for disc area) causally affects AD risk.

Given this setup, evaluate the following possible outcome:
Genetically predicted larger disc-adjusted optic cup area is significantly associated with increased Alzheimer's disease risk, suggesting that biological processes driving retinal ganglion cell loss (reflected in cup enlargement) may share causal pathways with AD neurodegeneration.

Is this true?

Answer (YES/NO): NO